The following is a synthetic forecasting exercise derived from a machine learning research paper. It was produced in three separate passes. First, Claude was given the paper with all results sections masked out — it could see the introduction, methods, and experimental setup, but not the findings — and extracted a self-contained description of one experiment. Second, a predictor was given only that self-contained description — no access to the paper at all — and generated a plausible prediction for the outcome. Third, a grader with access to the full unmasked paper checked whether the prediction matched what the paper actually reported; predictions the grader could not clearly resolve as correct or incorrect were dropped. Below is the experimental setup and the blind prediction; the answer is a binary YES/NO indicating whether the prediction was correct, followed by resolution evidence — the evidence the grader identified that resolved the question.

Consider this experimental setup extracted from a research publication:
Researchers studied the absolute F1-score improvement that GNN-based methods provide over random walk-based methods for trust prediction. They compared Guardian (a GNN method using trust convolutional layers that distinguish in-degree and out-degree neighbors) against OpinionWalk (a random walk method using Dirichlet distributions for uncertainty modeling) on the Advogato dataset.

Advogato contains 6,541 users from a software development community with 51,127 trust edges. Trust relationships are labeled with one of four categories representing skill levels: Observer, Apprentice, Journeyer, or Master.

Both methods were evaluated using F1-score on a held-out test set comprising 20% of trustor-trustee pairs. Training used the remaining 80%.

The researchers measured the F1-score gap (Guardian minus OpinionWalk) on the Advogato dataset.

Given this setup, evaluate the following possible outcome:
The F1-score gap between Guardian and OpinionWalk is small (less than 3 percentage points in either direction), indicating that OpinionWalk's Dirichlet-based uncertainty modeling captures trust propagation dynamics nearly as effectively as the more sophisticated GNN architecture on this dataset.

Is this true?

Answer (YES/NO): NO